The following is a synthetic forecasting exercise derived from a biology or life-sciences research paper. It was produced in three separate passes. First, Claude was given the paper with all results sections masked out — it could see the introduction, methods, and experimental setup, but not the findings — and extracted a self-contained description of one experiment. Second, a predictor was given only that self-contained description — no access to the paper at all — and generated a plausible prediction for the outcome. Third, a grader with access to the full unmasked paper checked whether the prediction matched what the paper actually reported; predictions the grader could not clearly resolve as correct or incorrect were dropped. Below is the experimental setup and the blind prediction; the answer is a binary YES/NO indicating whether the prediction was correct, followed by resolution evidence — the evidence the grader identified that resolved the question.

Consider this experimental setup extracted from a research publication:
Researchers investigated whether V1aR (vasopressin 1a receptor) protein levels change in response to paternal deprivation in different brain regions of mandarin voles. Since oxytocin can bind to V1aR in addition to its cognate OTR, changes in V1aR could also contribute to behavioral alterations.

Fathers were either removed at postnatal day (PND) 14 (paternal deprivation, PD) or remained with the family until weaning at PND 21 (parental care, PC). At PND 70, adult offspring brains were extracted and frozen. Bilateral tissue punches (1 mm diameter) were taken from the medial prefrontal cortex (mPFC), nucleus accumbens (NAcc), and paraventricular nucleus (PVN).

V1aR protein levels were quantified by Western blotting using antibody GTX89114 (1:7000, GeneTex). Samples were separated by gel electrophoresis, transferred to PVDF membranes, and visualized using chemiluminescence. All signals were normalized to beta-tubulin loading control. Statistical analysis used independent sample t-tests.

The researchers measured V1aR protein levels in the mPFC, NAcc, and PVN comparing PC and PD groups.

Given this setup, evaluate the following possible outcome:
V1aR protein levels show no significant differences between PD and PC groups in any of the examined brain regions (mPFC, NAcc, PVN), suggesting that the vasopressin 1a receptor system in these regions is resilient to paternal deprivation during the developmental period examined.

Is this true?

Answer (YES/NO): NO